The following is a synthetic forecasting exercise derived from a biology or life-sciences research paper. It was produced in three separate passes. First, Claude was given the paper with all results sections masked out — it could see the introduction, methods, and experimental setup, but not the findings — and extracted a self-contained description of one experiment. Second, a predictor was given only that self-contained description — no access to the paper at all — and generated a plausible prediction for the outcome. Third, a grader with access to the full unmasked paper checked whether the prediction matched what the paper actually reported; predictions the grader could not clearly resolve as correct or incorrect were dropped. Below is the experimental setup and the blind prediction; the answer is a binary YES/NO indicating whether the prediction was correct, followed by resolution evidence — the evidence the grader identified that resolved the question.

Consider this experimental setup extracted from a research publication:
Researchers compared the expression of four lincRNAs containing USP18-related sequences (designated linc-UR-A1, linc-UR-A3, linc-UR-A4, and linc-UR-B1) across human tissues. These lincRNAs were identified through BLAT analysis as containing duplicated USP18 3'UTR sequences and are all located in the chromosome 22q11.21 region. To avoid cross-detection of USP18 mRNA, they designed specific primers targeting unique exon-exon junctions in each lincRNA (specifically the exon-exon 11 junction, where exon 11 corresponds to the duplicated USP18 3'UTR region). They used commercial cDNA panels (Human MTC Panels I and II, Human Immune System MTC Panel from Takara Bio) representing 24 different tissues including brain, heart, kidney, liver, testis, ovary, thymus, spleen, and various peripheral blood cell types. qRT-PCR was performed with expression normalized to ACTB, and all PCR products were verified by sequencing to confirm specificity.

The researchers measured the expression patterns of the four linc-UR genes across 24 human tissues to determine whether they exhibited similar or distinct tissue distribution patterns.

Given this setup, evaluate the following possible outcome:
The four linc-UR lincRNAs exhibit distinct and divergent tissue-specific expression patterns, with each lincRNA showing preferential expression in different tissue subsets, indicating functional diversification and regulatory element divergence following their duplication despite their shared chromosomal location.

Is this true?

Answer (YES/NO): YES